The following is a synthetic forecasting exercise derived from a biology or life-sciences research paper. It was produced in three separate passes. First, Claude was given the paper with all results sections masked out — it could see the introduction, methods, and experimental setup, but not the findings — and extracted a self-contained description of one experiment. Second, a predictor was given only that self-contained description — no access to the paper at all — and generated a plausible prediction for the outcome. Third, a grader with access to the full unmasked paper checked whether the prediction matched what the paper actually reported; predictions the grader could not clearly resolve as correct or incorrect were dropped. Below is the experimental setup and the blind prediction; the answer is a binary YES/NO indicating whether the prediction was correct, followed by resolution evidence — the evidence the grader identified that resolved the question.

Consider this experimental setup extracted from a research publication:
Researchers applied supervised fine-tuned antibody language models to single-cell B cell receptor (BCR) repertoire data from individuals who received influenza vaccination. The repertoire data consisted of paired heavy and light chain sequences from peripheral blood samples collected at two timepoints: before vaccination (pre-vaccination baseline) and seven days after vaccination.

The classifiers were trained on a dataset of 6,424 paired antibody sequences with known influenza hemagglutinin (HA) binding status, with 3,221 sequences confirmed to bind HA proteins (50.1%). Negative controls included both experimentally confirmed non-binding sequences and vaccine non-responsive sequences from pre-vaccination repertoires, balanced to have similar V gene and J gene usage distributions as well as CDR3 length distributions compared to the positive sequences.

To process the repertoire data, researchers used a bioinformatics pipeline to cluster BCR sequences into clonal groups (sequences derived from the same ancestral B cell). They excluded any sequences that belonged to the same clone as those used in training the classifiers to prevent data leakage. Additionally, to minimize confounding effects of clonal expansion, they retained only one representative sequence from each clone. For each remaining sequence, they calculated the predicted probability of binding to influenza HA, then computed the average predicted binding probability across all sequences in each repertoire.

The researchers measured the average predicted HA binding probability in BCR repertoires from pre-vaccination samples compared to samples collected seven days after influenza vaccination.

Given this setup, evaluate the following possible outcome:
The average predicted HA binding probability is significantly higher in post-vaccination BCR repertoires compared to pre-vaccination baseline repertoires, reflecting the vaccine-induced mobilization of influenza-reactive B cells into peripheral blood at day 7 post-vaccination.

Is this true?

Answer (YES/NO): NO